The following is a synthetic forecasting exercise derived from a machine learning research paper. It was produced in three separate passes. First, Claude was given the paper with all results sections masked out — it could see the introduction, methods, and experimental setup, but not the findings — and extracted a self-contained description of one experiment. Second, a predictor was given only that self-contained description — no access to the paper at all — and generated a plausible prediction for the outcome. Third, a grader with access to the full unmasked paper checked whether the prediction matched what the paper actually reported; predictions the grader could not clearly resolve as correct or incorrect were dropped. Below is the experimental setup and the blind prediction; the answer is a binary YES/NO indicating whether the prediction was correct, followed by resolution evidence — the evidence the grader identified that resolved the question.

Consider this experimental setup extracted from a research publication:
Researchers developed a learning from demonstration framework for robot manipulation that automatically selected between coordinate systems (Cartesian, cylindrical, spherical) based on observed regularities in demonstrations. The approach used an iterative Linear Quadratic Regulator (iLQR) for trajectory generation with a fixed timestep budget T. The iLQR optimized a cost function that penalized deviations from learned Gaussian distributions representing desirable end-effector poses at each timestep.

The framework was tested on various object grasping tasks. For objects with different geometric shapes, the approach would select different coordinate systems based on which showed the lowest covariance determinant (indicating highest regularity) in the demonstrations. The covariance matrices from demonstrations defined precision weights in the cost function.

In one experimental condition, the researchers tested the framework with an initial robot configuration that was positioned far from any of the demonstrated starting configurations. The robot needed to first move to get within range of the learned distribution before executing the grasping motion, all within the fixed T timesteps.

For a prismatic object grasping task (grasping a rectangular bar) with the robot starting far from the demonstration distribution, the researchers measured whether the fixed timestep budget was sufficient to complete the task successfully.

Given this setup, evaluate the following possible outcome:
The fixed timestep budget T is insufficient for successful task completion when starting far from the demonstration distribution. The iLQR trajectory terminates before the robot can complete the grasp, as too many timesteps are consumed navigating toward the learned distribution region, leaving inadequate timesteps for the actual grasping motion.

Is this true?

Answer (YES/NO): YES